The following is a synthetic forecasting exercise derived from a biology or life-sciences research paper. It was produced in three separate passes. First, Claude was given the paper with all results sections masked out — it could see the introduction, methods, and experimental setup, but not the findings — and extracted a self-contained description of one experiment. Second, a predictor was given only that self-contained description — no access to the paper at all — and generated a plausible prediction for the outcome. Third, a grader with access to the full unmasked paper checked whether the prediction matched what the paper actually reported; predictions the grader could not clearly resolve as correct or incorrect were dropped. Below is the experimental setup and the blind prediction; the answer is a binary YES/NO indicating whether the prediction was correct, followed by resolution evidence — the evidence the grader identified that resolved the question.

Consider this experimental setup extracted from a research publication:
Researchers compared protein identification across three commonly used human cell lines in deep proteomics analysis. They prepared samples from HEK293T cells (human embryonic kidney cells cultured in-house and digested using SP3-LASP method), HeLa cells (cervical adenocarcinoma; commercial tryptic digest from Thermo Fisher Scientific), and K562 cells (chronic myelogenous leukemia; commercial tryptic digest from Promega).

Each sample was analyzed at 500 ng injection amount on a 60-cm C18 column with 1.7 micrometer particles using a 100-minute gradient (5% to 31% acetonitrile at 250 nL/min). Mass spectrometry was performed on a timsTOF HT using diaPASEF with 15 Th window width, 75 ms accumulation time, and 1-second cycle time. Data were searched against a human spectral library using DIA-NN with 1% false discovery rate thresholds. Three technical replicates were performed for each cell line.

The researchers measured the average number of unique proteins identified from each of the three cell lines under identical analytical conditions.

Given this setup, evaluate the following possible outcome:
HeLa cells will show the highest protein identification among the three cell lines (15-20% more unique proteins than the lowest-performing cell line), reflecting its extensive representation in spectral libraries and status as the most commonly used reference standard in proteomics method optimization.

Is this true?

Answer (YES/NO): NO